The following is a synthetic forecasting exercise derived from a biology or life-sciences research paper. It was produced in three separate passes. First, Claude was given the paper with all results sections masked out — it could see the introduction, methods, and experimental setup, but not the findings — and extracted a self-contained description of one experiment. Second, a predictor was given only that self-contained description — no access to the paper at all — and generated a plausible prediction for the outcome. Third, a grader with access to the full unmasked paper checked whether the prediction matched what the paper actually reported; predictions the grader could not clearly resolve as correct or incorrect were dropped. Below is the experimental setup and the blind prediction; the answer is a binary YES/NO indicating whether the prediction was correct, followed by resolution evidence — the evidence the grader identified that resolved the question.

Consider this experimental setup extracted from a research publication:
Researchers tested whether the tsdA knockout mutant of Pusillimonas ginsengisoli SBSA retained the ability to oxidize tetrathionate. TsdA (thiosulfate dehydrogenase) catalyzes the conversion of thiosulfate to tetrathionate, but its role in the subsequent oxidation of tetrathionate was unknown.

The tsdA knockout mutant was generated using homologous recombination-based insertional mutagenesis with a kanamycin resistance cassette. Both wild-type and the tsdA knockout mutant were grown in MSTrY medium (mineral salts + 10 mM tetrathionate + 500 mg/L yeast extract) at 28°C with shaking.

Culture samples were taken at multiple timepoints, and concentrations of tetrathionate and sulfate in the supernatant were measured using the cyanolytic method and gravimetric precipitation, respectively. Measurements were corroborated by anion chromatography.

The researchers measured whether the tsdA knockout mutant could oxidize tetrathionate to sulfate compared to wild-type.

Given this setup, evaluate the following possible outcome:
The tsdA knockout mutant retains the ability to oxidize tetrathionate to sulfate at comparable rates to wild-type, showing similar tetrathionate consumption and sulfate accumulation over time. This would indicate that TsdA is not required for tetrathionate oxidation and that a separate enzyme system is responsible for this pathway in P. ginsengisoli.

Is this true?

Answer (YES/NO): YES